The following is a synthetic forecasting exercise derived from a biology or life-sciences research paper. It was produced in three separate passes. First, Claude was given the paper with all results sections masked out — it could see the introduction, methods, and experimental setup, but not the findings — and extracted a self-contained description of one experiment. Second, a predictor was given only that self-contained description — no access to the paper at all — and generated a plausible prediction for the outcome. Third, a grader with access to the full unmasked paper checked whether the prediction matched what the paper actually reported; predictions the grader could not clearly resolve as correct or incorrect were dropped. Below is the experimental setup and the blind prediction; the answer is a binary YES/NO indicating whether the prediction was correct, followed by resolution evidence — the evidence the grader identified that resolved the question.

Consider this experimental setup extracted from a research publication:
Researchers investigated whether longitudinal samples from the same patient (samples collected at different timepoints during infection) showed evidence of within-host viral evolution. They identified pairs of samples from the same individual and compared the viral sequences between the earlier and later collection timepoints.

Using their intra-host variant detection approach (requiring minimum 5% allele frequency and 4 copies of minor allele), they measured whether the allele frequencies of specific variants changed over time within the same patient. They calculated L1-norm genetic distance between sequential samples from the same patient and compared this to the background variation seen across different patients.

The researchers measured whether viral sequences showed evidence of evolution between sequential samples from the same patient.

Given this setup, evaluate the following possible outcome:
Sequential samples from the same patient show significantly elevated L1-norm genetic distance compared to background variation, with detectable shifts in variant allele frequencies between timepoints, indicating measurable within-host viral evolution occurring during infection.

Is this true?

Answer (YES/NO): NO